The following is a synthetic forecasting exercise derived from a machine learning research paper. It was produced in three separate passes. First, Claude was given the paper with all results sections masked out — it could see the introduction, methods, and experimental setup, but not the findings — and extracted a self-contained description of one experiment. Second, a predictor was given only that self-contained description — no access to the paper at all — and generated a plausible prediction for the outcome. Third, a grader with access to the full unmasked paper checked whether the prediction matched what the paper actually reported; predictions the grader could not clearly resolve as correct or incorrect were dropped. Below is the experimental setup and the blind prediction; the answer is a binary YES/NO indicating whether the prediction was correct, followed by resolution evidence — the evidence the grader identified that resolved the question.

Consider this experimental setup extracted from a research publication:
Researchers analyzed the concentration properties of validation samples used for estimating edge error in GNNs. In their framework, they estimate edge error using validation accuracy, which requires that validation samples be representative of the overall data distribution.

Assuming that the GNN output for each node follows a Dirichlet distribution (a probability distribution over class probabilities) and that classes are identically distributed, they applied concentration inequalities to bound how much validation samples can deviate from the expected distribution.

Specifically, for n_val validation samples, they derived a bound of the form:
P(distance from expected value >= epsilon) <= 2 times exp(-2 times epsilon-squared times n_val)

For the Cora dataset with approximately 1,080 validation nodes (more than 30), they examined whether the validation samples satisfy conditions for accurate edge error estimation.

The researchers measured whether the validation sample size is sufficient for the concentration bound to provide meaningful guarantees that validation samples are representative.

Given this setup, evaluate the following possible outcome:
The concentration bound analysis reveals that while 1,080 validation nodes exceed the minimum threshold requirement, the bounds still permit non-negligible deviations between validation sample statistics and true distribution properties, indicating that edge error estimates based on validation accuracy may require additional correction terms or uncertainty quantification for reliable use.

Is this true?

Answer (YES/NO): NO